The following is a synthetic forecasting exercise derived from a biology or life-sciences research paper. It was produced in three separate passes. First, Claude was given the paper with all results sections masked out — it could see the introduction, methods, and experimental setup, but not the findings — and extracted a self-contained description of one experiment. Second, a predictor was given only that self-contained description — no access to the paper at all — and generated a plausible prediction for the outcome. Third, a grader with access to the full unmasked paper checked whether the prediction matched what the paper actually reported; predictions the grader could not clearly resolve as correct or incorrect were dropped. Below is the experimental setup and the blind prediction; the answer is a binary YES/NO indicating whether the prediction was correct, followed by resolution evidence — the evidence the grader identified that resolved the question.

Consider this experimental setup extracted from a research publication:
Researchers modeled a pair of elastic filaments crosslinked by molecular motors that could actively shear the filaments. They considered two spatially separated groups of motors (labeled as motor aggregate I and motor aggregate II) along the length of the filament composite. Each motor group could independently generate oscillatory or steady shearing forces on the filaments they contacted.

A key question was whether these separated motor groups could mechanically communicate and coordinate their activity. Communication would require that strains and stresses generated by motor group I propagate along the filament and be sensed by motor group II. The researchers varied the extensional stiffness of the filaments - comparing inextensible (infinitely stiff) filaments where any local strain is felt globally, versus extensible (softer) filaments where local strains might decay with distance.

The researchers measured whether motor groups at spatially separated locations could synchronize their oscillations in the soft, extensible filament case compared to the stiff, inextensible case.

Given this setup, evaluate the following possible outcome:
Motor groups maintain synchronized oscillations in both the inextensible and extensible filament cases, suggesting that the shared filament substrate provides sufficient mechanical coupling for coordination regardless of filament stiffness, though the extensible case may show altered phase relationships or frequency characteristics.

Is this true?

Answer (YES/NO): NO